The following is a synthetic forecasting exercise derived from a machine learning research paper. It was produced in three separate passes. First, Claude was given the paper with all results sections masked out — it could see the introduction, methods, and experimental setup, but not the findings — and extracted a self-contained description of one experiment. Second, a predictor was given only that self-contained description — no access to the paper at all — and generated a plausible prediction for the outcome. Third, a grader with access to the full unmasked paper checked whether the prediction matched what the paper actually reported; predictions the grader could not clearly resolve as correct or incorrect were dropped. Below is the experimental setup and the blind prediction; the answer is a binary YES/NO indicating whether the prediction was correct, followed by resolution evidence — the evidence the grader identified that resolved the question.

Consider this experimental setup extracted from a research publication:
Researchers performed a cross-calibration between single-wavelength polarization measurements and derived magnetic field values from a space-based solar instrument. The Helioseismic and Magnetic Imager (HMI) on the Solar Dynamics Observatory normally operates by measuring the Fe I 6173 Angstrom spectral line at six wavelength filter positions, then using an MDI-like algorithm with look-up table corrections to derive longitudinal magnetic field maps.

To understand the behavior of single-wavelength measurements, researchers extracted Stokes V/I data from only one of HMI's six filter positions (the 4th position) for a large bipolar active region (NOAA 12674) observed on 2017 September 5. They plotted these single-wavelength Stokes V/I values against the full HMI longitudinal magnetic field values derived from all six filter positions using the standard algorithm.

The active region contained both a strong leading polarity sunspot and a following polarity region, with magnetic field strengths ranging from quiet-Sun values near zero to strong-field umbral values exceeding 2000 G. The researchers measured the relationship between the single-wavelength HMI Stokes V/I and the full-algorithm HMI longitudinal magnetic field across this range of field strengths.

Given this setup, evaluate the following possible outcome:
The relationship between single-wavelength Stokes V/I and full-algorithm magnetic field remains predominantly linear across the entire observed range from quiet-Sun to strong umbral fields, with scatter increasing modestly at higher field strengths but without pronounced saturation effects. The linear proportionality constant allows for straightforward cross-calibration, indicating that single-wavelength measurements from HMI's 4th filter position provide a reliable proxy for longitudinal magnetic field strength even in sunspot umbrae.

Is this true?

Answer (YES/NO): NO